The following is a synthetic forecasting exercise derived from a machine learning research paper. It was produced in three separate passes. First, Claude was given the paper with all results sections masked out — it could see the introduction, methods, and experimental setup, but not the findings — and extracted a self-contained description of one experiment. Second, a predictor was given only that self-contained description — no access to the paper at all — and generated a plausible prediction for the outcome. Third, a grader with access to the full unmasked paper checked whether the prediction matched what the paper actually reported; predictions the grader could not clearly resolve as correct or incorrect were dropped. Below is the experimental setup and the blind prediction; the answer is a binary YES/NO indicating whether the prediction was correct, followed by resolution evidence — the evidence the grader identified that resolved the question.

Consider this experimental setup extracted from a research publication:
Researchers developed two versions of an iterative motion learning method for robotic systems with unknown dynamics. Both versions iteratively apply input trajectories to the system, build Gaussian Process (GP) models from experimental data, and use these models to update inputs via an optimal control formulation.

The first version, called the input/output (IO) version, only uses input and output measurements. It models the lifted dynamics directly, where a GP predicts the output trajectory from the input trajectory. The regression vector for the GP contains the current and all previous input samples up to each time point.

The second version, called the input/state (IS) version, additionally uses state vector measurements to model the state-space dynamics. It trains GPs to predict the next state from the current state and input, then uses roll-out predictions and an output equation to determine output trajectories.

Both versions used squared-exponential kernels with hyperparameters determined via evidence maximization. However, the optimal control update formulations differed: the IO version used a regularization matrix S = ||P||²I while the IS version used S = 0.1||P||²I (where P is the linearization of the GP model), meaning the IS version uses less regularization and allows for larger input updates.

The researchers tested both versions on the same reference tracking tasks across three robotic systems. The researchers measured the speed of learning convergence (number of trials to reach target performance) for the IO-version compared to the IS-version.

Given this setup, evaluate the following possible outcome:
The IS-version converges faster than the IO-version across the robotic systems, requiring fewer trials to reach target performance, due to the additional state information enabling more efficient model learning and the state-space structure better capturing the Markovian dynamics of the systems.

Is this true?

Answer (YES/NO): YES